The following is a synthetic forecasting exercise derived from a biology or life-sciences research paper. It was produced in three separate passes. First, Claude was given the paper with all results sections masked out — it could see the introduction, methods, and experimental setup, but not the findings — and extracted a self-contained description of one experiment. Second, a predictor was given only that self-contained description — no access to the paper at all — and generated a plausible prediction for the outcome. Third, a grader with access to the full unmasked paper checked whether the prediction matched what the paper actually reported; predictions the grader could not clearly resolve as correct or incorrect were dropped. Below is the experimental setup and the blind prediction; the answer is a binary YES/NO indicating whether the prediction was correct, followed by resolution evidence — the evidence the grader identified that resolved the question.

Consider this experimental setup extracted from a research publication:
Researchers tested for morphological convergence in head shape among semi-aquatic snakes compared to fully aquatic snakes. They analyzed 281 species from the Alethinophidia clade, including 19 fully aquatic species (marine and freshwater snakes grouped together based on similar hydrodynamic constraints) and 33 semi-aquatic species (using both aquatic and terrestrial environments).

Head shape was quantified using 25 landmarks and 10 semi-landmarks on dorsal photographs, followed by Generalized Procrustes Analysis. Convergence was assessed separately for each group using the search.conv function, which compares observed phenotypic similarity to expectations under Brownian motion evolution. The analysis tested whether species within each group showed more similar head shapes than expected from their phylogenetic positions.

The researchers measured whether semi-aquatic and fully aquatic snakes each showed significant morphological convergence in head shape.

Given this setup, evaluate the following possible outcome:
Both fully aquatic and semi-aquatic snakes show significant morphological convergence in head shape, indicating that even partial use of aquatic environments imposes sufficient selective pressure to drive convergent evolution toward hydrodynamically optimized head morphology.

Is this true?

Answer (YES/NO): NO